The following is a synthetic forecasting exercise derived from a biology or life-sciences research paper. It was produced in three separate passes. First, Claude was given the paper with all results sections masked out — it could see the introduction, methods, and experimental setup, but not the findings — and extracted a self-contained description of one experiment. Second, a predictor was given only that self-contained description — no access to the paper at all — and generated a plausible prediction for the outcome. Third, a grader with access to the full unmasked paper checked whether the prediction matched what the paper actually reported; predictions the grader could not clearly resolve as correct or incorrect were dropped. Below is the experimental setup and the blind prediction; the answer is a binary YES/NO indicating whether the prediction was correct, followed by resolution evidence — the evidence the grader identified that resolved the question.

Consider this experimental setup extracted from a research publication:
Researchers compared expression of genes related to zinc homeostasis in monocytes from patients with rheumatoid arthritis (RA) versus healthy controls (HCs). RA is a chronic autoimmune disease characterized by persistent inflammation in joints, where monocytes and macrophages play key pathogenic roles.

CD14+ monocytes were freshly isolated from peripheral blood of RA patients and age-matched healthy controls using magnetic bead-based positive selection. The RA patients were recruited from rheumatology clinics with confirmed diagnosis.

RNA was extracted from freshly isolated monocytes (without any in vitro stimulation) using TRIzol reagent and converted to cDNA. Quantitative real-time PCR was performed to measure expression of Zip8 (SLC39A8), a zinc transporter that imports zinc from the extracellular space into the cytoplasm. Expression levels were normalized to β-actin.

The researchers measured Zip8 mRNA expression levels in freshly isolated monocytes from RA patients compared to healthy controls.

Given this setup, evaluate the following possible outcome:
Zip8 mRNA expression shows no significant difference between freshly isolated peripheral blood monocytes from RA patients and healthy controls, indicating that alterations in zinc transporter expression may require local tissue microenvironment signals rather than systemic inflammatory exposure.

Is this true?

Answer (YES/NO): NO